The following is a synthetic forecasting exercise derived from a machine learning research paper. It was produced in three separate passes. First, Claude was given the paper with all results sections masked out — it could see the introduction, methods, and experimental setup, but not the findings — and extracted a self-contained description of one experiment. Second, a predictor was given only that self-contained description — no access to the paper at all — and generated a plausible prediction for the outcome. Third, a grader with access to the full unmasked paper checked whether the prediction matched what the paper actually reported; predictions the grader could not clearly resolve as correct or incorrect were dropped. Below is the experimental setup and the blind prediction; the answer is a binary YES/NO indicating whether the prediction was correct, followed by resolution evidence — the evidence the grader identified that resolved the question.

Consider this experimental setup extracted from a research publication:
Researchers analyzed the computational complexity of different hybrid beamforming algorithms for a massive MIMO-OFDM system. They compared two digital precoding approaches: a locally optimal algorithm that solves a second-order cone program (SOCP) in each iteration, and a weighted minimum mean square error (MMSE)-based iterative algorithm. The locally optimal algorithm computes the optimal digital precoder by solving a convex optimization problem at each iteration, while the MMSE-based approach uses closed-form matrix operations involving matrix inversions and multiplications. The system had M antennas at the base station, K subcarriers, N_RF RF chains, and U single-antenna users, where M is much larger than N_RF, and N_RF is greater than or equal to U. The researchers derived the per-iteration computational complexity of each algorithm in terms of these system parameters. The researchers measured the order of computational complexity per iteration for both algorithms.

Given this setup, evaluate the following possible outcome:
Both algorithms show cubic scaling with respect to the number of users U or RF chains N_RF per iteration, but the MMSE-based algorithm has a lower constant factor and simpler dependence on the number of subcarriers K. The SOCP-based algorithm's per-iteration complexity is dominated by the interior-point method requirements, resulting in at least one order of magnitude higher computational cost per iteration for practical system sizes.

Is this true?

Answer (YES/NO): NO